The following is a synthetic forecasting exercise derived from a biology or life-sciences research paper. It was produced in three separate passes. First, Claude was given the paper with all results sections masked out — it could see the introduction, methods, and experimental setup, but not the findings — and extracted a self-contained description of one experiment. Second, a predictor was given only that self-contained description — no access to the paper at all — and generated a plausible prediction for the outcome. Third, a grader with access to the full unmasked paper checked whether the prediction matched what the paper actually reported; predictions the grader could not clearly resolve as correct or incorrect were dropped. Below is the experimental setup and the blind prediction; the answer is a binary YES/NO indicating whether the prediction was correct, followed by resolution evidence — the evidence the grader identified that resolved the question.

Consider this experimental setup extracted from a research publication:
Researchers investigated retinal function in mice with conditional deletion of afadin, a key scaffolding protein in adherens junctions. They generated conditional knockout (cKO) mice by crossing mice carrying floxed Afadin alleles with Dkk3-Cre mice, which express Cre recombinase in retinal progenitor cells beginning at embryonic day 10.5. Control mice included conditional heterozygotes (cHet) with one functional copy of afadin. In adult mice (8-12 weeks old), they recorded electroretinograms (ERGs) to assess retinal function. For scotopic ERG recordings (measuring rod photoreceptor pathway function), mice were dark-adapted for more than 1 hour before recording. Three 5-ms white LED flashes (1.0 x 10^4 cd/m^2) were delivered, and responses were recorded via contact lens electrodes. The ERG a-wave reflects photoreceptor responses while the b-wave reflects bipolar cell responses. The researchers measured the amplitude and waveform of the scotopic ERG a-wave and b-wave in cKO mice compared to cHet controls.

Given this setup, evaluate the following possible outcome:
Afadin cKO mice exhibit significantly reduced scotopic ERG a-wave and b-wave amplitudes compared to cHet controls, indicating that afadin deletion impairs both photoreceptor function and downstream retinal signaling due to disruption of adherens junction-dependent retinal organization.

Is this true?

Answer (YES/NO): YES